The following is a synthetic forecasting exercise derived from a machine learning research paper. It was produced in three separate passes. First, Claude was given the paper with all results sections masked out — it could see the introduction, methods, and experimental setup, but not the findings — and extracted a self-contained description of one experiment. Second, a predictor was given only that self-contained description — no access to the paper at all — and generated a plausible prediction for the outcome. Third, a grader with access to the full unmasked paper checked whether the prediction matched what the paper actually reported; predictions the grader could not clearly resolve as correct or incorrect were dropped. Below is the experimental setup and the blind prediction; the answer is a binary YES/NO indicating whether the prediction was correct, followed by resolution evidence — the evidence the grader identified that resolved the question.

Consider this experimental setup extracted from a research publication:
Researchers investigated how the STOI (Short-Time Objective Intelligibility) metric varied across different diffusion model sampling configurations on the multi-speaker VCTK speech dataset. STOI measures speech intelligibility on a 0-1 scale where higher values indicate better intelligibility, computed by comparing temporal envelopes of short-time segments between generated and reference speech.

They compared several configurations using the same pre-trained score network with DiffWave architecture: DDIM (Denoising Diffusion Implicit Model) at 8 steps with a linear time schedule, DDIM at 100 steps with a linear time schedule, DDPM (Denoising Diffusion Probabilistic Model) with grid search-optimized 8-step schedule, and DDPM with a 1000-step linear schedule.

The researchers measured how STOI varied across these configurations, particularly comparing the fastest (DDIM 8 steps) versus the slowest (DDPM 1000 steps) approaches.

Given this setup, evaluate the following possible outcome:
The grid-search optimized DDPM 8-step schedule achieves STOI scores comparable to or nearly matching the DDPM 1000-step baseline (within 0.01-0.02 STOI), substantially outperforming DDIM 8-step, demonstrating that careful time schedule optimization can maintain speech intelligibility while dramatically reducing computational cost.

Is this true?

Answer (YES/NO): YES